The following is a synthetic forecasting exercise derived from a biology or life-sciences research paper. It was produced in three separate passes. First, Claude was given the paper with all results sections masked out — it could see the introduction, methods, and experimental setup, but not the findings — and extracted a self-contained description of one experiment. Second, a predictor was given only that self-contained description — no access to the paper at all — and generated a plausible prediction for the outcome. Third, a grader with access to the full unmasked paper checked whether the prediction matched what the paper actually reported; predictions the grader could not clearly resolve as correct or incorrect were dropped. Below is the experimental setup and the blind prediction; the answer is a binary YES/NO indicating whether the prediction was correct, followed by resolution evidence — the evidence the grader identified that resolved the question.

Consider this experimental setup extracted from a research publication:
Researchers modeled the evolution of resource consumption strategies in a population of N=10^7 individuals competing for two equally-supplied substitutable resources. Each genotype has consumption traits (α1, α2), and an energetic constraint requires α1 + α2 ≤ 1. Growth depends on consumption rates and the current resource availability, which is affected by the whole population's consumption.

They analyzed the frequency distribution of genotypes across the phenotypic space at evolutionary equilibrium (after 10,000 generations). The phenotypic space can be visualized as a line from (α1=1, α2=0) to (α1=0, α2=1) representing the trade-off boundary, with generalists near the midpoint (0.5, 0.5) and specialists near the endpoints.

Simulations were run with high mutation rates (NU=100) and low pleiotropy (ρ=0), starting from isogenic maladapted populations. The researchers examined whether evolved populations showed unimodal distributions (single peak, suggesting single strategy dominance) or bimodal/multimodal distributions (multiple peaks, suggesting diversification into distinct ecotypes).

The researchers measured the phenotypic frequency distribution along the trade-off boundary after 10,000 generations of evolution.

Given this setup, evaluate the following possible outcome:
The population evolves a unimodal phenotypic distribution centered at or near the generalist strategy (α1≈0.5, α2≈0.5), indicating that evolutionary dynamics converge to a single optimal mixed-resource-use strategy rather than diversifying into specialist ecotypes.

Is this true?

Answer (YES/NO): NO